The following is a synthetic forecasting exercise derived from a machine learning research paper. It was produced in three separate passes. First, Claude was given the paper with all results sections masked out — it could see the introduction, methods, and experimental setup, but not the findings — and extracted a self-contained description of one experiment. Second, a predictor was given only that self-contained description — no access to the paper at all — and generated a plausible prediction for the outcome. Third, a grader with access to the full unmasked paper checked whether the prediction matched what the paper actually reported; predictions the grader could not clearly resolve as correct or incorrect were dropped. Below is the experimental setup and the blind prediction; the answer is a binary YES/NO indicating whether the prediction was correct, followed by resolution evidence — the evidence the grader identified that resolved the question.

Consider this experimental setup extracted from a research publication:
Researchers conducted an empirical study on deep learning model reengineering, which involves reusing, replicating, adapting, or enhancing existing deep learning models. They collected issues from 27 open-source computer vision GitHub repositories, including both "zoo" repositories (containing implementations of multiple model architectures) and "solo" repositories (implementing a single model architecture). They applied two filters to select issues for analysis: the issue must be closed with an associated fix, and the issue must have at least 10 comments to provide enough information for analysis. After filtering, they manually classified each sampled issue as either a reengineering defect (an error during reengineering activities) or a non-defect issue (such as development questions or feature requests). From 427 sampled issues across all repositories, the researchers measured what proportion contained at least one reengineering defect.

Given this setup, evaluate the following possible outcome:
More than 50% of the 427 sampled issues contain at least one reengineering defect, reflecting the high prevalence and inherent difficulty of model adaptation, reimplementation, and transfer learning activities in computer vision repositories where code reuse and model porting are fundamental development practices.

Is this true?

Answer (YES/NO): YES